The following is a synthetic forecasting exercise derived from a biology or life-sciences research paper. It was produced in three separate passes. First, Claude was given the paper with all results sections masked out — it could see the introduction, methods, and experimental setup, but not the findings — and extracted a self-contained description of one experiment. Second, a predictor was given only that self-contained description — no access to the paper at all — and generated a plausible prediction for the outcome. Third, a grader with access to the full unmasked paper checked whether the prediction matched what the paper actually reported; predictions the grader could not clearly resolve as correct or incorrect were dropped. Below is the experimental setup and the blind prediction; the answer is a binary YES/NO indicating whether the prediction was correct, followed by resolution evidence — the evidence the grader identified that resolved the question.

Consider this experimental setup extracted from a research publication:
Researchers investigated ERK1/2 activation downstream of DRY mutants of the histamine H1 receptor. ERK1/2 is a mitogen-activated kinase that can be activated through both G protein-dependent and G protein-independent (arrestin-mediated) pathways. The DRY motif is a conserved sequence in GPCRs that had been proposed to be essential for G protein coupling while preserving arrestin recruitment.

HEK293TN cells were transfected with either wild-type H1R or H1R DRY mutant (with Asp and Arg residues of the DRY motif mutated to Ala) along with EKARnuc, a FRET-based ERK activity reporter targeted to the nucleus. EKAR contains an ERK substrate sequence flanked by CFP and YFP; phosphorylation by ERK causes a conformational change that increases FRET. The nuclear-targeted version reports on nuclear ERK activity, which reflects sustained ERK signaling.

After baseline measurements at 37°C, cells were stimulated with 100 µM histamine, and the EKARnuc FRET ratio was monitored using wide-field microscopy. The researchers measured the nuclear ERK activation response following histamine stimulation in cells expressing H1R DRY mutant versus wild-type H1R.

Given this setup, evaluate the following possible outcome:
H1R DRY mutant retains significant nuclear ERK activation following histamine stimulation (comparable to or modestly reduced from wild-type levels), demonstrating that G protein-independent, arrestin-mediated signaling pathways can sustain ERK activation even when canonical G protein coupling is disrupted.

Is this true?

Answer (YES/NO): NO